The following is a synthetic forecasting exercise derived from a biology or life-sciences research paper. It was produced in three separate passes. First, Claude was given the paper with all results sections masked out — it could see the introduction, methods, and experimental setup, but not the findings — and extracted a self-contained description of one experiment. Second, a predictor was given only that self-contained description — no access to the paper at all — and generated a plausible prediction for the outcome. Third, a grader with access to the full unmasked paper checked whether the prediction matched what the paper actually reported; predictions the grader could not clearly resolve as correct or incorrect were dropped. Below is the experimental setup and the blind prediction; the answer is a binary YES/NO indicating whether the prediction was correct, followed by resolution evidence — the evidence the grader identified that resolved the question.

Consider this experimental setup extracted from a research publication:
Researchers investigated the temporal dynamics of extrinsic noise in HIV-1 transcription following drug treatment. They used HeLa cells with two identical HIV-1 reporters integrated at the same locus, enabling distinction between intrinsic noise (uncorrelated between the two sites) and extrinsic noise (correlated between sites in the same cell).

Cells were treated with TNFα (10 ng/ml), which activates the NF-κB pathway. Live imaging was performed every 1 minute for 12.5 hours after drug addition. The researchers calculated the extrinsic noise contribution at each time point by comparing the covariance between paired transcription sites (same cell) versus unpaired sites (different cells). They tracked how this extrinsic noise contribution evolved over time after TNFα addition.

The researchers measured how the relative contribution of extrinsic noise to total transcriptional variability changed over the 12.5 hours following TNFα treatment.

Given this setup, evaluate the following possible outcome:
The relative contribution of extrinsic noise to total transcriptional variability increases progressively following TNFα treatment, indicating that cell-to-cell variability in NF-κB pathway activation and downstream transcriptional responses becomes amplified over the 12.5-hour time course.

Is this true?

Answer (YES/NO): NO